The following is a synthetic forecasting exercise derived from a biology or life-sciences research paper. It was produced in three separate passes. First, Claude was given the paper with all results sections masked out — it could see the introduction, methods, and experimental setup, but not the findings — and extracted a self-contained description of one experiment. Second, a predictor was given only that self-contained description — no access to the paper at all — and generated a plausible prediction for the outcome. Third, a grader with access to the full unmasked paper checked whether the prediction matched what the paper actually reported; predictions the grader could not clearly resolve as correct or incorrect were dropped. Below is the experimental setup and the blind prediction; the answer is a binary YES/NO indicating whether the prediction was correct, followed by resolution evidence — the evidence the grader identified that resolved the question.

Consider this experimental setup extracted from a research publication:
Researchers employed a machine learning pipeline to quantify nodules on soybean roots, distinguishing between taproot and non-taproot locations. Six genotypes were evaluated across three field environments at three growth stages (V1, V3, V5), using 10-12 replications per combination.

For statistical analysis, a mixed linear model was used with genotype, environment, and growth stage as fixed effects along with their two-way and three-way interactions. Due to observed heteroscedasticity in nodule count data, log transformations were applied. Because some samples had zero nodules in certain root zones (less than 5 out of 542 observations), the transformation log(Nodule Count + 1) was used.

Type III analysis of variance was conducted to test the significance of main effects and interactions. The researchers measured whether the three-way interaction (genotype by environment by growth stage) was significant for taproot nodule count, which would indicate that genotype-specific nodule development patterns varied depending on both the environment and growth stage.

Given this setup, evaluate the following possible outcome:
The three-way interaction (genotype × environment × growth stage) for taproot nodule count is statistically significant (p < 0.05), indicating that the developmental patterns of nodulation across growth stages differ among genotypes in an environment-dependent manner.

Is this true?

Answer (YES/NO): NO